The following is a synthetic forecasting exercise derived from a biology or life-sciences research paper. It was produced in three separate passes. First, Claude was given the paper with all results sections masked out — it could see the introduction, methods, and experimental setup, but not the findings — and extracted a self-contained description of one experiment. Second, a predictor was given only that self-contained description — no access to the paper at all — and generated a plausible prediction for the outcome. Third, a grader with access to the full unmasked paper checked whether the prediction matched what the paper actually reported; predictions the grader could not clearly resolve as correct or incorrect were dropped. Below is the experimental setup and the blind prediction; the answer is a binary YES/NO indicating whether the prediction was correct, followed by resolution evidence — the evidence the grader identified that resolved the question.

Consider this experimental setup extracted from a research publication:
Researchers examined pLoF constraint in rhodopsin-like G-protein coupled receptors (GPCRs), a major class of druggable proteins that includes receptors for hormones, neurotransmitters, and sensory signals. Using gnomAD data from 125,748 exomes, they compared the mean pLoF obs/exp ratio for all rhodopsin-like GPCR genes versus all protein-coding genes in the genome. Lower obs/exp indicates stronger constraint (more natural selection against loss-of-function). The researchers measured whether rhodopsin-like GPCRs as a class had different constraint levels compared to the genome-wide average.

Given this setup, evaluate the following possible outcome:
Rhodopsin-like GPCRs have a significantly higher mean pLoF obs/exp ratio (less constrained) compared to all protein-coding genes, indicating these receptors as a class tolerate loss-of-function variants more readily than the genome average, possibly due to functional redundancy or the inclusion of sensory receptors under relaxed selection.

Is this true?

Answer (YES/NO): YES